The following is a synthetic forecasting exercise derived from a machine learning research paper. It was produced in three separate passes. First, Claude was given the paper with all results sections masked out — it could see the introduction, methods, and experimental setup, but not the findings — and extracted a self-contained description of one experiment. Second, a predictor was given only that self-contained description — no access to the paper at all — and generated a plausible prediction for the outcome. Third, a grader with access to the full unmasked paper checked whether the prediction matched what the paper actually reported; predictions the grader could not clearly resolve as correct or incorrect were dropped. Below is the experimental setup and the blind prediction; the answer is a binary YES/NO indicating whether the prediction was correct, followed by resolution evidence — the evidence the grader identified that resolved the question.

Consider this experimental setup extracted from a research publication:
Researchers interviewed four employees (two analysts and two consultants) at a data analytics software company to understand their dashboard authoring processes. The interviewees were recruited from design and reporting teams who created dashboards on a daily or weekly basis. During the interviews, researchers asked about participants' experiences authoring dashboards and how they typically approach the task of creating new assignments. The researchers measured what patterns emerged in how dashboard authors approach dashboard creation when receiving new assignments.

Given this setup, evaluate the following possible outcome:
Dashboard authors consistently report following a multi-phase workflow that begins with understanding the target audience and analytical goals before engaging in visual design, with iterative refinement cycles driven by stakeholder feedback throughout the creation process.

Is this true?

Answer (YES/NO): NO